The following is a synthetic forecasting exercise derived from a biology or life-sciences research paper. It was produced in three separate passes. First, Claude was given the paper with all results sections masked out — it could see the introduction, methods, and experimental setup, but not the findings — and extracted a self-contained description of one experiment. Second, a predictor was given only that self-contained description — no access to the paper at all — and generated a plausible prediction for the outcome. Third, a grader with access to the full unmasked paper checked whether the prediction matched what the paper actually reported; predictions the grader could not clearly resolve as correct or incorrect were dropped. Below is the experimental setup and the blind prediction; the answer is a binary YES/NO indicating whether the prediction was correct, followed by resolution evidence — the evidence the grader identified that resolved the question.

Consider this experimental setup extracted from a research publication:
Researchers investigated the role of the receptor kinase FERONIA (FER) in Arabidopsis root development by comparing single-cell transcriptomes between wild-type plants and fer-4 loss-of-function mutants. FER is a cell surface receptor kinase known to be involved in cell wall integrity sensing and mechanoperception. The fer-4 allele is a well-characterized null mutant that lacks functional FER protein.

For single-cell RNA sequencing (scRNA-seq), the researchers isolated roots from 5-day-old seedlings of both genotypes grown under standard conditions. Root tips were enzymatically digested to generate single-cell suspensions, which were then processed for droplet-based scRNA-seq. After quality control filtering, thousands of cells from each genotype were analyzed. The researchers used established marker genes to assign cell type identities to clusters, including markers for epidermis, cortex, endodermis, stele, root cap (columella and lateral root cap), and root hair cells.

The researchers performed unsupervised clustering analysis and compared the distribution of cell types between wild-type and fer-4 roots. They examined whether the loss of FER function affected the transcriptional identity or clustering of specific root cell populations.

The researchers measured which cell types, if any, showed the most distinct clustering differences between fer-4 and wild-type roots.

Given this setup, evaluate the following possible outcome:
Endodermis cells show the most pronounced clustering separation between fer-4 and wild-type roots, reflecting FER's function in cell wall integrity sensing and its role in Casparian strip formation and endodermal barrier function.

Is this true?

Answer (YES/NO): NO